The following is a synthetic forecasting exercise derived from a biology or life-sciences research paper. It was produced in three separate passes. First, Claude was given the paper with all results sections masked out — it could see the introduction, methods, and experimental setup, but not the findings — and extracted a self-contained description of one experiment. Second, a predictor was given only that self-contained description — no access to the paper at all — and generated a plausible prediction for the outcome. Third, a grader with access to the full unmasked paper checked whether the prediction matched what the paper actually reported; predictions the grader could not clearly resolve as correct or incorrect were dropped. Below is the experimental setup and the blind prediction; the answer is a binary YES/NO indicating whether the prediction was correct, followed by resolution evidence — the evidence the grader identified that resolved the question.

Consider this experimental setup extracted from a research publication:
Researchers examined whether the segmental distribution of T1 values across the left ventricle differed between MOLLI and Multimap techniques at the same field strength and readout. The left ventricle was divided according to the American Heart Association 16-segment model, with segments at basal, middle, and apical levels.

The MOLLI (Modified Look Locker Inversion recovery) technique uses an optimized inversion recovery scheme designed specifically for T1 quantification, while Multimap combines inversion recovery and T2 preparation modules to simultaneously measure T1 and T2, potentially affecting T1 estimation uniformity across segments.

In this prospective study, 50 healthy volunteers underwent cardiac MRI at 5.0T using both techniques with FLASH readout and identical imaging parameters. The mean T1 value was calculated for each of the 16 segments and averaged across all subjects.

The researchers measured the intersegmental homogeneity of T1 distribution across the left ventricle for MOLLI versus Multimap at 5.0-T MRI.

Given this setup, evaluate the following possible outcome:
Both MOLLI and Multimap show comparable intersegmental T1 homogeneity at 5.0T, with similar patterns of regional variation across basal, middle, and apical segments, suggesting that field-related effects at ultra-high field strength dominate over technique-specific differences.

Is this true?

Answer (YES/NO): NO